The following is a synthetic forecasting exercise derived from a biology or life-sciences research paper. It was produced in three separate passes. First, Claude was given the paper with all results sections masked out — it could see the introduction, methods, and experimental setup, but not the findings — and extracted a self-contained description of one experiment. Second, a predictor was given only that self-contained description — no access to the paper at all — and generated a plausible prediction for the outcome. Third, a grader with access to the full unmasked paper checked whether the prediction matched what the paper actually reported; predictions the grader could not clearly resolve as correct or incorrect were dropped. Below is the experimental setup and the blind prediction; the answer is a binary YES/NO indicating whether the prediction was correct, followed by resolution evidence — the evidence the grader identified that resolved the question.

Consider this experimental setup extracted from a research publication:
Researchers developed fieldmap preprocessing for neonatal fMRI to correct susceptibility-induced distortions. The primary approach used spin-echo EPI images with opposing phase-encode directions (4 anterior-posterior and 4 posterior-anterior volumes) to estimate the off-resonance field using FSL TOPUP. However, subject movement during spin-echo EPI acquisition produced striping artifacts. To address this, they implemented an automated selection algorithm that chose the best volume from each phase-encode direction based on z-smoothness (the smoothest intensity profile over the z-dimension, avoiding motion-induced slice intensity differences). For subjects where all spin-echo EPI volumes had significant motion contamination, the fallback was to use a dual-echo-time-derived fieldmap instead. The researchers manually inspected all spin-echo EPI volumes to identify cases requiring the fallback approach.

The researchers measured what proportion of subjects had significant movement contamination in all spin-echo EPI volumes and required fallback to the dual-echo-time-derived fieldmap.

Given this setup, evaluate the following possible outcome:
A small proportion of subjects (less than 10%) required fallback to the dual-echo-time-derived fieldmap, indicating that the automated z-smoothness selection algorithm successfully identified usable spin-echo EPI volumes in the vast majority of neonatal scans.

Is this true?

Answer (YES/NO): NO